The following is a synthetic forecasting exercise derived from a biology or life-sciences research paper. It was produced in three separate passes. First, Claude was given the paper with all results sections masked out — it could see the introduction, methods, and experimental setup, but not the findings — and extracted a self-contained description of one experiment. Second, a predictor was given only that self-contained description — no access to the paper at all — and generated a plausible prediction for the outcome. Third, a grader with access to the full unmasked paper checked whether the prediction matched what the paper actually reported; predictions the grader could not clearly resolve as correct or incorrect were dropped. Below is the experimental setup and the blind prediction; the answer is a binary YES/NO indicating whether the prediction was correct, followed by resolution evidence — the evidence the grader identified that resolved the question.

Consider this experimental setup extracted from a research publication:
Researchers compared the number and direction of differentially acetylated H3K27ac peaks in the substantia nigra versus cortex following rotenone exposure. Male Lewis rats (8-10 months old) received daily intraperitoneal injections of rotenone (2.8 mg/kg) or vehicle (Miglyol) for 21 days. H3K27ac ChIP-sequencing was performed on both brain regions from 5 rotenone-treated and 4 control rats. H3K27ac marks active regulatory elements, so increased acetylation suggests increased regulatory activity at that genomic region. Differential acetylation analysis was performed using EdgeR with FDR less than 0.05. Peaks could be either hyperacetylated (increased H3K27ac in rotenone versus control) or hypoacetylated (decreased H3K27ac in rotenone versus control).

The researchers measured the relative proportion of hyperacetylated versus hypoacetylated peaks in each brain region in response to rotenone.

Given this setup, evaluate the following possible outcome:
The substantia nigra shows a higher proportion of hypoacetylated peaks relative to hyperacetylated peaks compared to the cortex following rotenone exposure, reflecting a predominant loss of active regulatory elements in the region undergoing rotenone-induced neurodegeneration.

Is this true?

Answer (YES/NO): YES